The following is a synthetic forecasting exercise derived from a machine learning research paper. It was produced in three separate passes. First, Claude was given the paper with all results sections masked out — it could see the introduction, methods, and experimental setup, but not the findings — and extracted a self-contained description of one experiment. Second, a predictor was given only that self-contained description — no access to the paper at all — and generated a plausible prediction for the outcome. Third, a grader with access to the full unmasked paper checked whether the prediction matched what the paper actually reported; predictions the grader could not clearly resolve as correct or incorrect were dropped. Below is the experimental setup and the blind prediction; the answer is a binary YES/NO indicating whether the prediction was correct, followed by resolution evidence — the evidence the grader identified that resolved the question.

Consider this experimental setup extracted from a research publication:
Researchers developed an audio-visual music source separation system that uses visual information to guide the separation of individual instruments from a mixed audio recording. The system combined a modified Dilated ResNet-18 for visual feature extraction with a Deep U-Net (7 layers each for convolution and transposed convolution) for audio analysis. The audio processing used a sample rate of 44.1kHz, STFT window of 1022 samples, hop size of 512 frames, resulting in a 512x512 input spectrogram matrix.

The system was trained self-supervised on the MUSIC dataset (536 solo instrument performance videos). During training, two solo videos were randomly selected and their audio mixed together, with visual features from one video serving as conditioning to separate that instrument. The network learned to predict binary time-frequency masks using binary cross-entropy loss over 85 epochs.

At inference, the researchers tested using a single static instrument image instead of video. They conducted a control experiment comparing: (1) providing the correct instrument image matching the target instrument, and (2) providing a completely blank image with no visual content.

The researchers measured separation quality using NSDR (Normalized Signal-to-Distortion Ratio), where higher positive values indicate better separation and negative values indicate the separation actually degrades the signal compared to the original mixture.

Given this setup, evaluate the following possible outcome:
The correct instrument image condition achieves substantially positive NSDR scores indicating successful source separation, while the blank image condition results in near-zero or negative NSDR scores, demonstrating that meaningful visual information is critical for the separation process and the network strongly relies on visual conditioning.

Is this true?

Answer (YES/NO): YES